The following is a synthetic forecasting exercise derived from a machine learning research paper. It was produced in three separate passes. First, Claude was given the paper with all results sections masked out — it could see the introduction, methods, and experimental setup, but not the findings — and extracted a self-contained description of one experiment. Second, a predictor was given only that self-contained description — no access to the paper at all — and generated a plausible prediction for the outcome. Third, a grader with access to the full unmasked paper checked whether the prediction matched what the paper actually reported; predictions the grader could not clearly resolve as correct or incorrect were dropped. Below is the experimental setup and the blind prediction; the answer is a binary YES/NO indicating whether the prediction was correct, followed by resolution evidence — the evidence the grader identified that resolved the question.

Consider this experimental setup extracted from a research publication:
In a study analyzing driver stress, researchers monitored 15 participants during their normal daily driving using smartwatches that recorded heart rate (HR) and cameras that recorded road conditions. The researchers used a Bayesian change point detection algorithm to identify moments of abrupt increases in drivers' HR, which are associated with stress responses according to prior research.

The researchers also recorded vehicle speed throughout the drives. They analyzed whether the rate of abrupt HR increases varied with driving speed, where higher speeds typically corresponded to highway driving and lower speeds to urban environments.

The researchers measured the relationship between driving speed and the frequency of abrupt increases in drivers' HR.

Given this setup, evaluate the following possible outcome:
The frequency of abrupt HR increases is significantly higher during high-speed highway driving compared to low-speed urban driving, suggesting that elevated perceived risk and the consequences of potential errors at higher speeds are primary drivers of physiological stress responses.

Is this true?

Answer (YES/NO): NO